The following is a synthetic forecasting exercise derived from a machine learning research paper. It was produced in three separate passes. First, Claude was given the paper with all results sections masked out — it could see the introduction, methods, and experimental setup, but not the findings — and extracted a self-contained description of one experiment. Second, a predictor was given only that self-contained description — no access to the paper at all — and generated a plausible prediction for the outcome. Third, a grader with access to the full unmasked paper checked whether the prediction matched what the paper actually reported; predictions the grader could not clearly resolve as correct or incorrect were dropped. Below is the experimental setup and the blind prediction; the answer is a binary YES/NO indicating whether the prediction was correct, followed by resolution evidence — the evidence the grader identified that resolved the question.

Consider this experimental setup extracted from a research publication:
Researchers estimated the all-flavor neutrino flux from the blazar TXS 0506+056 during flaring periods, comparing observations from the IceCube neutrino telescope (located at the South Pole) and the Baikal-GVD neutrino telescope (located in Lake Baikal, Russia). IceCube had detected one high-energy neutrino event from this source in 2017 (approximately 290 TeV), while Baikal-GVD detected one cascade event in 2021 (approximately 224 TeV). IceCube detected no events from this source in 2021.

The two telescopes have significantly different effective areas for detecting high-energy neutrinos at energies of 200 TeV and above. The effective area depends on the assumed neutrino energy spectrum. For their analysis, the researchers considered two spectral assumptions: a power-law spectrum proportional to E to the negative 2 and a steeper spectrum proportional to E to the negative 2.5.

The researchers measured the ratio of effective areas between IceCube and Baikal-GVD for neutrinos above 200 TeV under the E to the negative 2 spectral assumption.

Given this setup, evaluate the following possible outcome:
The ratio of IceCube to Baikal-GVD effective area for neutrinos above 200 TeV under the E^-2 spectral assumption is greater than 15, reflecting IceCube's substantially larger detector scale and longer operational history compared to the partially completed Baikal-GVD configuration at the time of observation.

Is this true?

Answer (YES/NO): YES